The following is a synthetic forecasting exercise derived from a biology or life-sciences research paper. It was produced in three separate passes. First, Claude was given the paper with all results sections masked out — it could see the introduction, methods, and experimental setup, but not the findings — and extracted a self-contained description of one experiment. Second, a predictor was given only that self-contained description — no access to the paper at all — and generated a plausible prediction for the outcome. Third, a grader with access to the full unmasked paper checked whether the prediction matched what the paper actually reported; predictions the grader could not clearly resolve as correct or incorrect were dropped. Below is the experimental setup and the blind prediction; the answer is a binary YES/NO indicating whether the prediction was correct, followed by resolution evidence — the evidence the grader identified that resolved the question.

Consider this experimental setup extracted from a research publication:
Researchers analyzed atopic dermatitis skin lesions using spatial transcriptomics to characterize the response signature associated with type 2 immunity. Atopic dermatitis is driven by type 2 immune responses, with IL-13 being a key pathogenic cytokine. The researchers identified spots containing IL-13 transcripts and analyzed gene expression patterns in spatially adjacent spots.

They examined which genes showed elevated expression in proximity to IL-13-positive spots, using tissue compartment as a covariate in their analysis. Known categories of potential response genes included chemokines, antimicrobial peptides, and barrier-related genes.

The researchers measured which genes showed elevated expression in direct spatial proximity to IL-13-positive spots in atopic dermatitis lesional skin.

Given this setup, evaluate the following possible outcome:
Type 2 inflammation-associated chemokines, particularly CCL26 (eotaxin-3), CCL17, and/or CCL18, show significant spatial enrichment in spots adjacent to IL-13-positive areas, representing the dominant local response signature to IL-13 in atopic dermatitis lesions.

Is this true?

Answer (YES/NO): YES